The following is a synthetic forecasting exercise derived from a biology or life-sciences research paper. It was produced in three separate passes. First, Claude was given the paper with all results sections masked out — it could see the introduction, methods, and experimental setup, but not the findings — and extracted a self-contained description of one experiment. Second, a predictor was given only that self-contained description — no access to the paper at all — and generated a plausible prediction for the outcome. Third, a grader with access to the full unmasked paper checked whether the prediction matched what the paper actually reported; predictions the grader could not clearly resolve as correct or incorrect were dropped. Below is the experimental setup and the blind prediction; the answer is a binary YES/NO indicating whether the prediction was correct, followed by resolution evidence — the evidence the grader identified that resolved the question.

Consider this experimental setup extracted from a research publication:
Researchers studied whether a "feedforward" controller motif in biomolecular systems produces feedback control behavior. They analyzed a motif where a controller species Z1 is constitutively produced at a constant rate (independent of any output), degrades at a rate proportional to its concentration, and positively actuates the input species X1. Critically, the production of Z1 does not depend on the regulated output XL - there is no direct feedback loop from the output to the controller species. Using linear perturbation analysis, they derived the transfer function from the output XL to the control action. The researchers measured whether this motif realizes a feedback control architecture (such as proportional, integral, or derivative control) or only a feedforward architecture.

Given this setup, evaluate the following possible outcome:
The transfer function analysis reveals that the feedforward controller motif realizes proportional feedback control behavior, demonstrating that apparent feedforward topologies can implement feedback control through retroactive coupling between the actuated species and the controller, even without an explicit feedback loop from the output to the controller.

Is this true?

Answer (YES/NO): NO